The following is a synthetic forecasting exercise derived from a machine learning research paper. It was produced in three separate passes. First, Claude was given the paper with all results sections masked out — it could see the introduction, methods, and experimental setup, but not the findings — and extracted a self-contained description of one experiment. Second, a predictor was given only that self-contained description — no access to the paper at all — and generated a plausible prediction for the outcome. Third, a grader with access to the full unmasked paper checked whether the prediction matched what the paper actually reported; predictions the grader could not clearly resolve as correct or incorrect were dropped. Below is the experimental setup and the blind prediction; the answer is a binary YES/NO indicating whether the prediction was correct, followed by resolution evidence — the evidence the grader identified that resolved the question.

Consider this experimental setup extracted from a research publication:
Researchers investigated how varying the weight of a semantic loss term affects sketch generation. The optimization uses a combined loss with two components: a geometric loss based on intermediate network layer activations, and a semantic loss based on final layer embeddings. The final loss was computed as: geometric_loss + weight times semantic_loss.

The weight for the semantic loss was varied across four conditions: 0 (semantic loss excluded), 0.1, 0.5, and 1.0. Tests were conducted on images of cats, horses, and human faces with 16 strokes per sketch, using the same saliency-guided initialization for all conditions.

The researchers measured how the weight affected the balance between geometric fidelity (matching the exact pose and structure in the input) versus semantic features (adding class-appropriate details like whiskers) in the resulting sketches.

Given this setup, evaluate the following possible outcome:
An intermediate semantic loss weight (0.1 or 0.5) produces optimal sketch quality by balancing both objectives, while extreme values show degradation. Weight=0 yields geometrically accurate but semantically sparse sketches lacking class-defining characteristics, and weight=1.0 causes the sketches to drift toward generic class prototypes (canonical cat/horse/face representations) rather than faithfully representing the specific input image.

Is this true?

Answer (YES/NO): NO